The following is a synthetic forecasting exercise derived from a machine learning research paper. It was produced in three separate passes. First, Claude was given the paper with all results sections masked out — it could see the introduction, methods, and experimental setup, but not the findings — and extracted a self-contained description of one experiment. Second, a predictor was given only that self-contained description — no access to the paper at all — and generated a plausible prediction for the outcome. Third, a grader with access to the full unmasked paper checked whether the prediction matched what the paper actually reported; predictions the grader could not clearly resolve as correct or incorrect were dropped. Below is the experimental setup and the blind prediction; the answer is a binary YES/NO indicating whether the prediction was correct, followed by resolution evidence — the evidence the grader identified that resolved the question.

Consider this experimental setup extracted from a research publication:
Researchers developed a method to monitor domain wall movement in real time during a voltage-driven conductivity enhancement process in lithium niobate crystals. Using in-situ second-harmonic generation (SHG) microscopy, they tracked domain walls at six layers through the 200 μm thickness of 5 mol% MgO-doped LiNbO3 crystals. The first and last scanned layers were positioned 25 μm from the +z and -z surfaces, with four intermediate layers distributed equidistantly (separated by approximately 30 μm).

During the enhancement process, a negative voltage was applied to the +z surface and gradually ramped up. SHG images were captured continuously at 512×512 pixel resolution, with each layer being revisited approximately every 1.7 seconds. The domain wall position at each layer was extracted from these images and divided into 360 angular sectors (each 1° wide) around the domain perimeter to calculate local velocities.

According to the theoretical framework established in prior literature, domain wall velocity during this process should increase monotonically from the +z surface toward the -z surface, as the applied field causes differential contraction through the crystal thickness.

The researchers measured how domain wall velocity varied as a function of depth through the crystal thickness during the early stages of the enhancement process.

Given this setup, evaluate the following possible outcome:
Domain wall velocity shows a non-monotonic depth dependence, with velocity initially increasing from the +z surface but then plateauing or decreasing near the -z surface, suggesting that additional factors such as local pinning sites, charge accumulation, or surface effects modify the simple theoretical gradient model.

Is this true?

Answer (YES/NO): NO